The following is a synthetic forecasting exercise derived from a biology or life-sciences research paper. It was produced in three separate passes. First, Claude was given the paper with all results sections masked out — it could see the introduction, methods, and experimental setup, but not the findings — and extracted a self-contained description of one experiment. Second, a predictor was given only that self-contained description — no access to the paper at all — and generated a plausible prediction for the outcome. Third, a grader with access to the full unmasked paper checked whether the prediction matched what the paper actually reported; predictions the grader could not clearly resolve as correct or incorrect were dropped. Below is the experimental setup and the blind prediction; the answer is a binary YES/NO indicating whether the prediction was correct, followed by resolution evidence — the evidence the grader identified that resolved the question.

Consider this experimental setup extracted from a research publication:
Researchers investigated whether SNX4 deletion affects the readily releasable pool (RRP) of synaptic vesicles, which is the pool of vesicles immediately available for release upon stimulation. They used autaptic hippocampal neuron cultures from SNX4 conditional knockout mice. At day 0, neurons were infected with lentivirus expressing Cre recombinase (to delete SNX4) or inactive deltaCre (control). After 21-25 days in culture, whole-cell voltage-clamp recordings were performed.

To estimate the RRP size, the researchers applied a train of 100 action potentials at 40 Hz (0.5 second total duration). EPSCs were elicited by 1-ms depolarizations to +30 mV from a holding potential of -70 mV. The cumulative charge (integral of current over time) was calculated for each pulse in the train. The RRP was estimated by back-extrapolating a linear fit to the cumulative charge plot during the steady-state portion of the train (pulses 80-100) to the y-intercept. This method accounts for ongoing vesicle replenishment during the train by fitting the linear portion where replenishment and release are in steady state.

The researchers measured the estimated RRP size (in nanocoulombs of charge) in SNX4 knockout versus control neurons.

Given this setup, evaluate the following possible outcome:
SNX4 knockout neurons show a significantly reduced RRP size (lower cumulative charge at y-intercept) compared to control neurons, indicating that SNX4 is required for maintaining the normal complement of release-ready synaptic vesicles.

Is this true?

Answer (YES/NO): NO